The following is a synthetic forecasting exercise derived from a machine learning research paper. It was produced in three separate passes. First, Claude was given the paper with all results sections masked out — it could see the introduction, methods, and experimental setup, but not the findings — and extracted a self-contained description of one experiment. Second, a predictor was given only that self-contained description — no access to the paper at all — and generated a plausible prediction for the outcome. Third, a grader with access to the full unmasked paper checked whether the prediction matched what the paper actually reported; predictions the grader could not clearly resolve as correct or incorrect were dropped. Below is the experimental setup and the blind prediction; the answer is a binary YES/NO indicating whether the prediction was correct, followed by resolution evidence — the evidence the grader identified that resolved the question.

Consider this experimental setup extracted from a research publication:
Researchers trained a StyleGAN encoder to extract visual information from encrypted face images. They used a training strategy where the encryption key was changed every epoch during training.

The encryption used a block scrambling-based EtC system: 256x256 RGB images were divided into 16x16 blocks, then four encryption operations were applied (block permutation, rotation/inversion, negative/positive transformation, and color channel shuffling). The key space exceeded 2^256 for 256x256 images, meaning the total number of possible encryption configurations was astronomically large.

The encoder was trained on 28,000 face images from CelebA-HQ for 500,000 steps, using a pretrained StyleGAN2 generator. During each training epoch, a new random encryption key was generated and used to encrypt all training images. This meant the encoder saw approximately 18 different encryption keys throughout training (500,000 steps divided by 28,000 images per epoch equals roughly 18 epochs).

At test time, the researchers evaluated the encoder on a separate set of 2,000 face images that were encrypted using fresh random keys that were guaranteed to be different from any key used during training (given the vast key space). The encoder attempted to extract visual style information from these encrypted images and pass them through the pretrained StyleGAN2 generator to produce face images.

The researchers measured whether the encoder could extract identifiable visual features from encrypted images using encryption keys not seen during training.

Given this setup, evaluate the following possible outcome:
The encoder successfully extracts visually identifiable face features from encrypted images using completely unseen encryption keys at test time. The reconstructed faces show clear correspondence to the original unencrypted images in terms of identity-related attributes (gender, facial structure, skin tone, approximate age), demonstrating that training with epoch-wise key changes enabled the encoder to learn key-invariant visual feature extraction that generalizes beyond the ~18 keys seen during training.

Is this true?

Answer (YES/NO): NO